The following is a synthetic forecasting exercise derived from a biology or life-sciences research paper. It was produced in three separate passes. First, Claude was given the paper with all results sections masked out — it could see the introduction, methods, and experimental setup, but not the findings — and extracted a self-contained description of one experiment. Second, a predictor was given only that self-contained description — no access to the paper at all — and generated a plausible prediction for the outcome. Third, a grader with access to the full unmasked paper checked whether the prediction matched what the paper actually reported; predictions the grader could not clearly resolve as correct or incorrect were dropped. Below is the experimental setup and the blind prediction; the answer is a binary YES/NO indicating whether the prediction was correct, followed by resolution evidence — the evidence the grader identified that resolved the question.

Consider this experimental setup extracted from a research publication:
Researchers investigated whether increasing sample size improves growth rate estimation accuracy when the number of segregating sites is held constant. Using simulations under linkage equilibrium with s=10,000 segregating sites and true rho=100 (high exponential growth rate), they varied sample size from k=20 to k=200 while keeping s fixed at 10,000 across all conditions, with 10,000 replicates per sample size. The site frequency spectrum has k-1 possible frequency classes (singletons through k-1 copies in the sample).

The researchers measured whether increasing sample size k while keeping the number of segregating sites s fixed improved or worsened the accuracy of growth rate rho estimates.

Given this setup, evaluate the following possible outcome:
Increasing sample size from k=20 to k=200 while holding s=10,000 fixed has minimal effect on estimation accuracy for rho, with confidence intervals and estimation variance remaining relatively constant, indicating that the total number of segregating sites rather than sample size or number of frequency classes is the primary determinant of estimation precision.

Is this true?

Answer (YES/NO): NO